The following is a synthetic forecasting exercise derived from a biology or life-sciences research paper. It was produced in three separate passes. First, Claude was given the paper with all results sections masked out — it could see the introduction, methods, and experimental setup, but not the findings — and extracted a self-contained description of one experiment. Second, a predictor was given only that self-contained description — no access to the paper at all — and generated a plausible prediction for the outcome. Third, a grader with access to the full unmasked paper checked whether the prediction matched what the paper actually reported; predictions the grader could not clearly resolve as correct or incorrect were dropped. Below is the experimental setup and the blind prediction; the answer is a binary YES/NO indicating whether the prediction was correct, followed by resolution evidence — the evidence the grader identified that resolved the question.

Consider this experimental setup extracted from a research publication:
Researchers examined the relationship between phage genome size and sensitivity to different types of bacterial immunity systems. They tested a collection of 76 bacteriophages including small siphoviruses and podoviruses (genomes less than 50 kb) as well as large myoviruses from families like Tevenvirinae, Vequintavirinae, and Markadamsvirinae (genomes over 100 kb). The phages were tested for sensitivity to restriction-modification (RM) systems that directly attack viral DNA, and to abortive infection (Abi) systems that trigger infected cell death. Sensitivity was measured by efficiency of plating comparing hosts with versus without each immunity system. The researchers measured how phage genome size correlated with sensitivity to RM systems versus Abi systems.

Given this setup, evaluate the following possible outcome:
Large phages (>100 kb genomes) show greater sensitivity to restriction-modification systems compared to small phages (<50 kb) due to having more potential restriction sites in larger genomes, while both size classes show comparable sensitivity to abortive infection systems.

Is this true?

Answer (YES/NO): NO